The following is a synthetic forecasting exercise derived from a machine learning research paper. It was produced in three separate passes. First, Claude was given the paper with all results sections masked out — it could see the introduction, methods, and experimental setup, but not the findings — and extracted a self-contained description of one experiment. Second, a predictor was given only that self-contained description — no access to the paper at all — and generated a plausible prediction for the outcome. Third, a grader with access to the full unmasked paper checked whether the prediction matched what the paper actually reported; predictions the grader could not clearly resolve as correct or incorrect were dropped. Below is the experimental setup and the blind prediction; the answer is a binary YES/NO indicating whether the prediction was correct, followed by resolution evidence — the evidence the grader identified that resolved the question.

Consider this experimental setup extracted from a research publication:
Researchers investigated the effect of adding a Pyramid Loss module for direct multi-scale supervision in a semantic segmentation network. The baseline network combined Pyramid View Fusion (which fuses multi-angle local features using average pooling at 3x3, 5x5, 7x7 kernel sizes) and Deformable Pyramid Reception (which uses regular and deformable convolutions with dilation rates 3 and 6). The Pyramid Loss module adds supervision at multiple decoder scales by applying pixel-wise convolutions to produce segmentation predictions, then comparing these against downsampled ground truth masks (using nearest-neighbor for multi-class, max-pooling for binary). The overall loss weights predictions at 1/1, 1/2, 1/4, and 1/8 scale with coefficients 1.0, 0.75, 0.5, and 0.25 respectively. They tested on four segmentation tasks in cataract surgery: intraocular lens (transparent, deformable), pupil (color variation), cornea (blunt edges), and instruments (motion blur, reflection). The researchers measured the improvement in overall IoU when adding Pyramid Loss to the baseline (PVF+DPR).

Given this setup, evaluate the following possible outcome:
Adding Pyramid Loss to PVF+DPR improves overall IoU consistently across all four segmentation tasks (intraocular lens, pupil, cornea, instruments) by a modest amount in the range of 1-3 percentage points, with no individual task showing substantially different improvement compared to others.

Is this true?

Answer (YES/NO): NO